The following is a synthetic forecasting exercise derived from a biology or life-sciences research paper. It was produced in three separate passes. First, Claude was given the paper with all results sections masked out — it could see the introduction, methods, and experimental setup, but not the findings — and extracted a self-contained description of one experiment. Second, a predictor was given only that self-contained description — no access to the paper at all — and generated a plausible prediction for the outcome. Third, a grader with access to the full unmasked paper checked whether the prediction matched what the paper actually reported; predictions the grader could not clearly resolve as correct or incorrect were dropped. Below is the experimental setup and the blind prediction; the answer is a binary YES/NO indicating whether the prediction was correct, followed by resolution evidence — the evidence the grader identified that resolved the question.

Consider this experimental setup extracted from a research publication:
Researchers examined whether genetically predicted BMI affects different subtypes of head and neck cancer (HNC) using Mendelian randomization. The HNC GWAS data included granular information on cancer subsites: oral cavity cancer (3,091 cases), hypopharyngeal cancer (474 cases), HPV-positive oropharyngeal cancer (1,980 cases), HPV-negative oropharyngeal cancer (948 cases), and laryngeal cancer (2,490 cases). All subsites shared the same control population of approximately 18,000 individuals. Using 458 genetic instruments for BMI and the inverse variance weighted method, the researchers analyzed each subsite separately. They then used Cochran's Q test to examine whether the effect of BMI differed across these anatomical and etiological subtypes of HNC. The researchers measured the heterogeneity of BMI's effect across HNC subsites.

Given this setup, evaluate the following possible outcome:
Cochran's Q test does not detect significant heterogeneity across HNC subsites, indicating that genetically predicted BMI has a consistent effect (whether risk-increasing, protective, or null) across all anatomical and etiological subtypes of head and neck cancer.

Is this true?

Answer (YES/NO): YES